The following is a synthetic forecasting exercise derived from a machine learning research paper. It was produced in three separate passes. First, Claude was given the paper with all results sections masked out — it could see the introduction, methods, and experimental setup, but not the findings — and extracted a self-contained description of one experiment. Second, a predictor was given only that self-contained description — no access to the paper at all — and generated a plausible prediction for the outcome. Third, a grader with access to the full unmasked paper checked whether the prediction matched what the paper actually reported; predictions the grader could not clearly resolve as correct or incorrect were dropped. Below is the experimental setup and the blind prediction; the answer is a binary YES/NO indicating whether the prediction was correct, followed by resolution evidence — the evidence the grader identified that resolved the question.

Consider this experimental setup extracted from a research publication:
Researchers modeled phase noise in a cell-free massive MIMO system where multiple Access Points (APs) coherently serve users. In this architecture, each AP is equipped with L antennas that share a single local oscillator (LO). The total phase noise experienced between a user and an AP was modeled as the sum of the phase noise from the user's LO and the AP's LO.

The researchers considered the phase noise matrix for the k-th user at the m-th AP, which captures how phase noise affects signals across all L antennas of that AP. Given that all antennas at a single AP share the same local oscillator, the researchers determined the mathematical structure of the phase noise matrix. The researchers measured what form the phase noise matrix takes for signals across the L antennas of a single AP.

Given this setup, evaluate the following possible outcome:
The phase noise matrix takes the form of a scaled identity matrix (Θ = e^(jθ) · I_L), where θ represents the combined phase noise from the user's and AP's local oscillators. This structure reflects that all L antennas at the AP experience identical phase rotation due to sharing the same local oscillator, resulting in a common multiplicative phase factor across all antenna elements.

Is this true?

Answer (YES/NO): YES